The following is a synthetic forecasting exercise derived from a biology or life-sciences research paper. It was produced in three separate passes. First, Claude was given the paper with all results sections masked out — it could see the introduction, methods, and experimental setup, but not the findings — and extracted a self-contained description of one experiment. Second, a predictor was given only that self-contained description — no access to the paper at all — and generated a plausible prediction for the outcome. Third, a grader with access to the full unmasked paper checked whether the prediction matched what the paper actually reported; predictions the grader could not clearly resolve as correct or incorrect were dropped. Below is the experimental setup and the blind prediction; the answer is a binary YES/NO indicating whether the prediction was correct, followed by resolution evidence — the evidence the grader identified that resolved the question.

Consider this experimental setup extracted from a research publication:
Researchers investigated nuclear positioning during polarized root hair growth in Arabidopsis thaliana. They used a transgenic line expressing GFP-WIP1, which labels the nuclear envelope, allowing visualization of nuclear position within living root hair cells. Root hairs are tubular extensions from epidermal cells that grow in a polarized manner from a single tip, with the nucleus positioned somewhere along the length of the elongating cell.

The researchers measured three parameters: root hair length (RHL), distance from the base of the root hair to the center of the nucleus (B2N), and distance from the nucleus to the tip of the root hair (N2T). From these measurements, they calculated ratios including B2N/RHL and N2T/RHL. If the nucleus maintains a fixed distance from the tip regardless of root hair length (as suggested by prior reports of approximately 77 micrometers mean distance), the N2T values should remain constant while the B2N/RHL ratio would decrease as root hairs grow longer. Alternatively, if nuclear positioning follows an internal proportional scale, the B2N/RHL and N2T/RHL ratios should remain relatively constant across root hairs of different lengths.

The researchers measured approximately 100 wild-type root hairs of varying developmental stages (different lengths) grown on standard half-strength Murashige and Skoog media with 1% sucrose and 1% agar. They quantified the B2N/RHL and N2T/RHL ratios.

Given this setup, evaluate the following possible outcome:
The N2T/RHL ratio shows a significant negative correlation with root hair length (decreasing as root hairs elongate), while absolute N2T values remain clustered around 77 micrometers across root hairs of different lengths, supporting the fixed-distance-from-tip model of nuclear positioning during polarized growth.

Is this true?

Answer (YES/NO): NO